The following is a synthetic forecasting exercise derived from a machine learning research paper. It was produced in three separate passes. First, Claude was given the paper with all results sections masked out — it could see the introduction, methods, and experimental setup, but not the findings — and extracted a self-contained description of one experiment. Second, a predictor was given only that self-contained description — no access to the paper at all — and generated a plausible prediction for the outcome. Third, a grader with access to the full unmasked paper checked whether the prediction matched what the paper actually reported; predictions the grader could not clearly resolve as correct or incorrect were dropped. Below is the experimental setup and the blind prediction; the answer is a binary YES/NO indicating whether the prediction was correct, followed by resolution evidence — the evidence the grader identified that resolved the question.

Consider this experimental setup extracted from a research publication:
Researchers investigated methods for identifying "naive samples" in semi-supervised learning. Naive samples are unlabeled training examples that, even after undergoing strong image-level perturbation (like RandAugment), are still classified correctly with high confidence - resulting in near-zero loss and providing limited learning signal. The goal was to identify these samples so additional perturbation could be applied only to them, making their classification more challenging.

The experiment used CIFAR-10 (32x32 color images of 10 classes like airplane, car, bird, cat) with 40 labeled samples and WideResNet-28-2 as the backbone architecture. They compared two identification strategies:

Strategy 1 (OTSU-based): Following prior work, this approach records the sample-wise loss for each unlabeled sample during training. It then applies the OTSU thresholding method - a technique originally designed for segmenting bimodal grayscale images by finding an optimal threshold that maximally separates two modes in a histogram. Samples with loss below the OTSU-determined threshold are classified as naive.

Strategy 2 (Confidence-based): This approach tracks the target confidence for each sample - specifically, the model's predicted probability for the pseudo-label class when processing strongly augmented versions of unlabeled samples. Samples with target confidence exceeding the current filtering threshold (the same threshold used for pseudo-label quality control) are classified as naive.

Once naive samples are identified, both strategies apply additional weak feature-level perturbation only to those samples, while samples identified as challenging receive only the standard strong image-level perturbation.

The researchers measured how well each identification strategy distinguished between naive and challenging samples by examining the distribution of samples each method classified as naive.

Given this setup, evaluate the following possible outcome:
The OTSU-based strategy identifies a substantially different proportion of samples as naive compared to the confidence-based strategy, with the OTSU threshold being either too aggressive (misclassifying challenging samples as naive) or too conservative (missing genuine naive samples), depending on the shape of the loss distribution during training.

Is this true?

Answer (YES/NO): YES